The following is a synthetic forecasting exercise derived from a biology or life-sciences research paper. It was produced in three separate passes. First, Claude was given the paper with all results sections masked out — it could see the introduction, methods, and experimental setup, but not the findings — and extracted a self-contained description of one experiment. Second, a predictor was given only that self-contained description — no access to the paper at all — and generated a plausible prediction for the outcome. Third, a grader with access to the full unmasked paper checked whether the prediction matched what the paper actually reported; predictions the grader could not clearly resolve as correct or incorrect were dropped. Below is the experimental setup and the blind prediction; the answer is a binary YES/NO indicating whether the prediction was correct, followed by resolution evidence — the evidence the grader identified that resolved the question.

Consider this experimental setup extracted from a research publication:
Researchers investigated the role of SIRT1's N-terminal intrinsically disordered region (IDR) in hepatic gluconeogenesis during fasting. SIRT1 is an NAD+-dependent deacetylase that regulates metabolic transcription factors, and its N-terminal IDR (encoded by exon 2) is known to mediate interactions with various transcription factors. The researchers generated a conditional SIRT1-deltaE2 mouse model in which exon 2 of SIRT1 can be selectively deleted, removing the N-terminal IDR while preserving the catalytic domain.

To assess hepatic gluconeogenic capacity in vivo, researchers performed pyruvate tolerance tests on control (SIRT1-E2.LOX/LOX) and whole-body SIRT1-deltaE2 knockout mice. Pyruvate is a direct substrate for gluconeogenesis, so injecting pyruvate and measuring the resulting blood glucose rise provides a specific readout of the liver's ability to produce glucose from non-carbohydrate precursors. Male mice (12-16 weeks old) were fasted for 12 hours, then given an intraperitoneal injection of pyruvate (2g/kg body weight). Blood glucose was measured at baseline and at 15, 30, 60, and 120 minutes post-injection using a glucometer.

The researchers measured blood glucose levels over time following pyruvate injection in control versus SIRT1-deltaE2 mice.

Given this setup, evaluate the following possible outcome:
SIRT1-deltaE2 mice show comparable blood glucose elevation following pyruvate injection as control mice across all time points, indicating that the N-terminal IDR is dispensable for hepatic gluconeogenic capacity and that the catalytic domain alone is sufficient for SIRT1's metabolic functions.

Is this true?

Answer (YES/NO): NO